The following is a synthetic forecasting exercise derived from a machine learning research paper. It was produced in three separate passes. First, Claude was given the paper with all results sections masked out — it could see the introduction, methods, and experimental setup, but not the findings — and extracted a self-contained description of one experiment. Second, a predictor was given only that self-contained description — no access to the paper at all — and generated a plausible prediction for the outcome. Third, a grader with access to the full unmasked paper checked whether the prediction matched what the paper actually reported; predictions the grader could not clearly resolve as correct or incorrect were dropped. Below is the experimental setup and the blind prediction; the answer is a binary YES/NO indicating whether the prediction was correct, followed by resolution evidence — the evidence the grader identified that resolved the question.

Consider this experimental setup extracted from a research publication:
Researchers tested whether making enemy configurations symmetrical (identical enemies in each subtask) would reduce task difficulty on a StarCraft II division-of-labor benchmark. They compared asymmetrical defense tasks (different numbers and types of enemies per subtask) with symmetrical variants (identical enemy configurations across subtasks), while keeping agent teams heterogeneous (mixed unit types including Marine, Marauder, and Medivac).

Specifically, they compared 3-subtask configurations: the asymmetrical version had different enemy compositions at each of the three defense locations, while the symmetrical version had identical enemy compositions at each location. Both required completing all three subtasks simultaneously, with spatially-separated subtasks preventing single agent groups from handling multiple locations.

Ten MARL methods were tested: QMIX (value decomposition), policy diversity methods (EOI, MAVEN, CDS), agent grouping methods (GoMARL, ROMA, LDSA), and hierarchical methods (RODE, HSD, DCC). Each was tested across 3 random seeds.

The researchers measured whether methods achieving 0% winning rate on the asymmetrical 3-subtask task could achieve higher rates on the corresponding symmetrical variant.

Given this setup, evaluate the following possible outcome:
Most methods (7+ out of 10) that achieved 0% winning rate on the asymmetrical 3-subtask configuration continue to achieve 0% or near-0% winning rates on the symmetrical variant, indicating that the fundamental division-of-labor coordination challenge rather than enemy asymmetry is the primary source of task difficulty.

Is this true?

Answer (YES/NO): YES